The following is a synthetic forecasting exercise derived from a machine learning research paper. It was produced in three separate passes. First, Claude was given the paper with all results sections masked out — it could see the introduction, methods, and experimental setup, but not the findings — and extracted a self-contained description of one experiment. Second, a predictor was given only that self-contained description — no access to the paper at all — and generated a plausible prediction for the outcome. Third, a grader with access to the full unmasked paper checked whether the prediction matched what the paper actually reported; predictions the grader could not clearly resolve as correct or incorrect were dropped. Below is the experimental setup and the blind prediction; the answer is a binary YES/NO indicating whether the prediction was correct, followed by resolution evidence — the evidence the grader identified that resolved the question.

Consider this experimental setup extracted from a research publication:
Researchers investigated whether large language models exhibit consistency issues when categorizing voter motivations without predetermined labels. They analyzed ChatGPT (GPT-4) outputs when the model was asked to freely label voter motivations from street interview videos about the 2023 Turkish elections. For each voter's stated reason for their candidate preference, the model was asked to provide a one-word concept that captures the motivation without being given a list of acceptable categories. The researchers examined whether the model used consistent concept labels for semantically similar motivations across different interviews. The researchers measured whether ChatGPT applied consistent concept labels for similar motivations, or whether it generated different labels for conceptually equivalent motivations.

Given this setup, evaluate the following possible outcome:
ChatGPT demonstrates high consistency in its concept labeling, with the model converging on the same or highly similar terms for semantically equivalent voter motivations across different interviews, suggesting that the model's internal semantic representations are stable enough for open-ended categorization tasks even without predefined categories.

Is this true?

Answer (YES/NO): NO